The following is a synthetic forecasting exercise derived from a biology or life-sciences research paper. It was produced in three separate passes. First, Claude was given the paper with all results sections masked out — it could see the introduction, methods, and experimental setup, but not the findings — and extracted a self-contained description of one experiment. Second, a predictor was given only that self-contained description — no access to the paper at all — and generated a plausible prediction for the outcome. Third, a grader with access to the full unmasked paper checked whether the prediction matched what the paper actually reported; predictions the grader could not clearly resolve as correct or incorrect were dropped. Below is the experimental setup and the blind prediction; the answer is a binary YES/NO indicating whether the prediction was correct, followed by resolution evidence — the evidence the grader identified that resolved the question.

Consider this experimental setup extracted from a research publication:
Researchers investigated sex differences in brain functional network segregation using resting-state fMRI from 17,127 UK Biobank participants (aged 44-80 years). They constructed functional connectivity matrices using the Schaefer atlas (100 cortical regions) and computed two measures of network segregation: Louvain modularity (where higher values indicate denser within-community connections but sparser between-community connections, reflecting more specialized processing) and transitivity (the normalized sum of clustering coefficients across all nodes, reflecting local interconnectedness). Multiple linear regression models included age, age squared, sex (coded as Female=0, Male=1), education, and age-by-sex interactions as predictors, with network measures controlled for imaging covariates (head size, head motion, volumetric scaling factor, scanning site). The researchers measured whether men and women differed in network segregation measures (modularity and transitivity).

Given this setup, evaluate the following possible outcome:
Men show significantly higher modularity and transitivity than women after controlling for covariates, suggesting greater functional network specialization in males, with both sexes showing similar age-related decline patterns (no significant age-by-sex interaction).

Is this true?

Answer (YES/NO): NO